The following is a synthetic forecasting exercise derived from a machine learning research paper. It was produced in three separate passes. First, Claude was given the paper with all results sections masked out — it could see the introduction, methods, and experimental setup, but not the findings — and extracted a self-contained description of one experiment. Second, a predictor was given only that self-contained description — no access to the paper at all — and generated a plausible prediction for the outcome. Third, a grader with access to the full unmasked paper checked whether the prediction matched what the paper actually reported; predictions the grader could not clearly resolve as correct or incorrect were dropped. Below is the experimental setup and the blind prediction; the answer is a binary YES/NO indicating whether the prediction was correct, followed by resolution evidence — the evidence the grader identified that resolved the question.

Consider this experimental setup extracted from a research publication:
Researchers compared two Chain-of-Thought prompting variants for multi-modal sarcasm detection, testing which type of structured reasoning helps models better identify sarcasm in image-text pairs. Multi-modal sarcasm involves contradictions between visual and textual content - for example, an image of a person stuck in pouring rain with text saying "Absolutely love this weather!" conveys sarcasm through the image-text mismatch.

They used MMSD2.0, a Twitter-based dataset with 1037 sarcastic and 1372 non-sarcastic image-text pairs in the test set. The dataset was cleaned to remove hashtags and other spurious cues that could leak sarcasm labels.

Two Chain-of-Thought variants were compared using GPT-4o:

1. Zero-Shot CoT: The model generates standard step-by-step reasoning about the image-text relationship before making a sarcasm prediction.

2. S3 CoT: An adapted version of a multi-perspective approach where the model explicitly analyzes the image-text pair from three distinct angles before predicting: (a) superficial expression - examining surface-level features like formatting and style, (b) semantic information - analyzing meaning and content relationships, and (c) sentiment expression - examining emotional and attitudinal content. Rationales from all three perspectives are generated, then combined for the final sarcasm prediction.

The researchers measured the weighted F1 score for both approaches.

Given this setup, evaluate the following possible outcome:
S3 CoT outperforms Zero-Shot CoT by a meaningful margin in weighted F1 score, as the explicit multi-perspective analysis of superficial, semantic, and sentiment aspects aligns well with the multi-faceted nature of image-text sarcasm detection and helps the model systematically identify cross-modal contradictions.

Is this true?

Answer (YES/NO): NO